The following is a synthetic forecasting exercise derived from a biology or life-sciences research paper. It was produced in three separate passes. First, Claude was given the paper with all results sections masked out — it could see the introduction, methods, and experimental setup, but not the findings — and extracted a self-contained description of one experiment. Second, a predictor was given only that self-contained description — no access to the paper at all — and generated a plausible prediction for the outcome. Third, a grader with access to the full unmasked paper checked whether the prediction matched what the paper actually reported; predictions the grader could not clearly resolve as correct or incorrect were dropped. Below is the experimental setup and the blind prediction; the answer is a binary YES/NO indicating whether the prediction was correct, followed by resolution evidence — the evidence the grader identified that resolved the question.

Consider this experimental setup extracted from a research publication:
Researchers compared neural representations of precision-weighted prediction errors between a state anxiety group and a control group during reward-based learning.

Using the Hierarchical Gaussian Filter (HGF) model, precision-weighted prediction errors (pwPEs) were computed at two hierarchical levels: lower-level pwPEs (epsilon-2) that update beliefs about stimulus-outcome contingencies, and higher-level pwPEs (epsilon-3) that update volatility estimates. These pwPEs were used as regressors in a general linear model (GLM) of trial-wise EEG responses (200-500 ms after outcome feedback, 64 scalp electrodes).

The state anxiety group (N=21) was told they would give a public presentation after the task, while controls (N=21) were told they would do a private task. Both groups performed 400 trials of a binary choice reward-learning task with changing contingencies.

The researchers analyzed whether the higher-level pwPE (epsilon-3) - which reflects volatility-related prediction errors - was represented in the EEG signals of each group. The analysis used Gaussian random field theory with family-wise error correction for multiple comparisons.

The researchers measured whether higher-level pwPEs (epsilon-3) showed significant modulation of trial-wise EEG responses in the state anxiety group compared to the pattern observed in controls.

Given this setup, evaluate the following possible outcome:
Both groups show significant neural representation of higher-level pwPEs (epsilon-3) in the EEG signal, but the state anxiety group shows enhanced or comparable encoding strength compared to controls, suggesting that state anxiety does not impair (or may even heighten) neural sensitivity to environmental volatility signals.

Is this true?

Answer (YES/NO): NO